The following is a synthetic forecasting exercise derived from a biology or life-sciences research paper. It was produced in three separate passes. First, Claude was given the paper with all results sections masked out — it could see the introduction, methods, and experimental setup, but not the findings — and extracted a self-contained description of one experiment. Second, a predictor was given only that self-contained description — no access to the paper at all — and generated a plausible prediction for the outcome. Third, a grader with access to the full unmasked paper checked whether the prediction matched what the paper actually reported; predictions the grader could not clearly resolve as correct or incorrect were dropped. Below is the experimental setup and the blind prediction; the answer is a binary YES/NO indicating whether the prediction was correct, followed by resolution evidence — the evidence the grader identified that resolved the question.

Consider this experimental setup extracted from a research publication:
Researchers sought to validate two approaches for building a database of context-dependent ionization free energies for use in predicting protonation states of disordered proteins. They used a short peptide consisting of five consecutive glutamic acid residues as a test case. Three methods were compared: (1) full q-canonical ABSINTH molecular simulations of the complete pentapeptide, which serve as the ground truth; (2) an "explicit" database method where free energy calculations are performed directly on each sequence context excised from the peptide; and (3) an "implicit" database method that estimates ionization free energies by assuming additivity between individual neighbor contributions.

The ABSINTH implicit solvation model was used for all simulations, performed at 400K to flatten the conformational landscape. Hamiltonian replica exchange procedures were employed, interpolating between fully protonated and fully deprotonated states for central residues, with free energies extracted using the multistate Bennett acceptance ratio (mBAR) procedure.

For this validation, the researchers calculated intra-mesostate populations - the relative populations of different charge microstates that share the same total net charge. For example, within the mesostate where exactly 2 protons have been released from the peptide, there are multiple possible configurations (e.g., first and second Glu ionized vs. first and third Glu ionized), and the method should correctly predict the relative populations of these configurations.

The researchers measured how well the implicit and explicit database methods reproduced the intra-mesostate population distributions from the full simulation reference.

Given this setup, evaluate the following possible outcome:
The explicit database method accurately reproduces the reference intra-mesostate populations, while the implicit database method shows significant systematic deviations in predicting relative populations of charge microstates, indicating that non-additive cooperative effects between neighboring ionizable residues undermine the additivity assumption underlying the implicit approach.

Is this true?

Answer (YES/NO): NO